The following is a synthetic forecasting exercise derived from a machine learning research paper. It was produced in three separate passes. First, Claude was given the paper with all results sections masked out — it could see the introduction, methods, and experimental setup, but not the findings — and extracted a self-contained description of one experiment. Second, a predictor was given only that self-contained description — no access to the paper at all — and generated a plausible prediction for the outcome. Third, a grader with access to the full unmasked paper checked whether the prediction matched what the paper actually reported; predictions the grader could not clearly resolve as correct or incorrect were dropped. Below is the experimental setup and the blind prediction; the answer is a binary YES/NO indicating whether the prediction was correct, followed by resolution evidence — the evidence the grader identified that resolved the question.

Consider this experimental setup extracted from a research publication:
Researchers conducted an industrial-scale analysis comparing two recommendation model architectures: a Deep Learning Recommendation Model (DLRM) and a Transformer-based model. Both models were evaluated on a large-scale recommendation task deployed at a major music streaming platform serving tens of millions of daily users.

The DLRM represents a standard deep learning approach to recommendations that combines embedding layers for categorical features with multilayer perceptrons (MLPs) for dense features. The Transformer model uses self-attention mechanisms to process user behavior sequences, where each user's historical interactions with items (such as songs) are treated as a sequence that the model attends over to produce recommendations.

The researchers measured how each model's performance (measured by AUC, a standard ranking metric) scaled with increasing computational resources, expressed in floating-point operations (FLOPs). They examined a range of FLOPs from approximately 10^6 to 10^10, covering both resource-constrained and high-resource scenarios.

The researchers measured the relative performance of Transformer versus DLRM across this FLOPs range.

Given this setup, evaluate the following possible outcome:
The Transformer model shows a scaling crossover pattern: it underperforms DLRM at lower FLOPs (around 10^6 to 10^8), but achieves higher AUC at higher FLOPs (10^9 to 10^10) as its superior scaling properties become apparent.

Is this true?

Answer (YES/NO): YES